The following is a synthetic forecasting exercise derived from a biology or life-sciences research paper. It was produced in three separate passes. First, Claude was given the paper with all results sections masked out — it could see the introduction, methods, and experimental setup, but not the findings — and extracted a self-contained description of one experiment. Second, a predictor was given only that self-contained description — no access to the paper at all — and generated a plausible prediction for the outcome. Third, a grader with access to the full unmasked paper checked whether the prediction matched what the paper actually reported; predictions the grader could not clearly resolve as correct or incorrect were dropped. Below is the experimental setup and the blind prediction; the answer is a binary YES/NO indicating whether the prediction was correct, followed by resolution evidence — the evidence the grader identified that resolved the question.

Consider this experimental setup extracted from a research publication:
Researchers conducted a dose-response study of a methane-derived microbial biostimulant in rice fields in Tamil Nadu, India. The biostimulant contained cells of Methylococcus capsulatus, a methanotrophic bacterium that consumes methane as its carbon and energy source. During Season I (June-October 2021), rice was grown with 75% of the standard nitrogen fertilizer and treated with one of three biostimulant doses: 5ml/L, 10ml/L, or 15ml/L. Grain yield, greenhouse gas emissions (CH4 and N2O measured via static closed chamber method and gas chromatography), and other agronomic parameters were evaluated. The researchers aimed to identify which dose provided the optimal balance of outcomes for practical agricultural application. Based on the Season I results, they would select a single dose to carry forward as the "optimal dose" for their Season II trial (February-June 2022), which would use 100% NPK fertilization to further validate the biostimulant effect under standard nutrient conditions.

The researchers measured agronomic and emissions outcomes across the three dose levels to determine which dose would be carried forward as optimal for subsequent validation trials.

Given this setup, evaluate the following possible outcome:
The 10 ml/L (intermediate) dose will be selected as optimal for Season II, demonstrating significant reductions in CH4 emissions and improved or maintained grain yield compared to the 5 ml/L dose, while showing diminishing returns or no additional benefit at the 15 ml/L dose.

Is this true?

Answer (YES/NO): NO